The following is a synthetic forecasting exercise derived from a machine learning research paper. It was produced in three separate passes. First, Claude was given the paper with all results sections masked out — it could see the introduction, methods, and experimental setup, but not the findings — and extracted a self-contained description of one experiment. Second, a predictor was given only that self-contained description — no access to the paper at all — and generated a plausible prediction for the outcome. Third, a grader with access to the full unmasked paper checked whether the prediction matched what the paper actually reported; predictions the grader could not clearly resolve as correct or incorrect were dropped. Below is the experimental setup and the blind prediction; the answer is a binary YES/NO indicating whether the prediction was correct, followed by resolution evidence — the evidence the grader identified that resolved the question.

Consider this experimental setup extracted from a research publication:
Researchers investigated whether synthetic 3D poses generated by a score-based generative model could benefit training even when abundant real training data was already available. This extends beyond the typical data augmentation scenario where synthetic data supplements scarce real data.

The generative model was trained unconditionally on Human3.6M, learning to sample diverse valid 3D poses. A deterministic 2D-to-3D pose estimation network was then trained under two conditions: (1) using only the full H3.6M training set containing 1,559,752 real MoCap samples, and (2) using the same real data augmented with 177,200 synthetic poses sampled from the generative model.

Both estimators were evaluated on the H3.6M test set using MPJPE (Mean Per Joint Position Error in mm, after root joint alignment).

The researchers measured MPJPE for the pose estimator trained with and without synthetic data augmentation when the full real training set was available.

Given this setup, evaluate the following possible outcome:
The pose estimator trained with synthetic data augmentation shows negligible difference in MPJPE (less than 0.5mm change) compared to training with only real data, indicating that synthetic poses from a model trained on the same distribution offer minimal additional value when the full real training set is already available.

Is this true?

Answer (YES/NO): NO